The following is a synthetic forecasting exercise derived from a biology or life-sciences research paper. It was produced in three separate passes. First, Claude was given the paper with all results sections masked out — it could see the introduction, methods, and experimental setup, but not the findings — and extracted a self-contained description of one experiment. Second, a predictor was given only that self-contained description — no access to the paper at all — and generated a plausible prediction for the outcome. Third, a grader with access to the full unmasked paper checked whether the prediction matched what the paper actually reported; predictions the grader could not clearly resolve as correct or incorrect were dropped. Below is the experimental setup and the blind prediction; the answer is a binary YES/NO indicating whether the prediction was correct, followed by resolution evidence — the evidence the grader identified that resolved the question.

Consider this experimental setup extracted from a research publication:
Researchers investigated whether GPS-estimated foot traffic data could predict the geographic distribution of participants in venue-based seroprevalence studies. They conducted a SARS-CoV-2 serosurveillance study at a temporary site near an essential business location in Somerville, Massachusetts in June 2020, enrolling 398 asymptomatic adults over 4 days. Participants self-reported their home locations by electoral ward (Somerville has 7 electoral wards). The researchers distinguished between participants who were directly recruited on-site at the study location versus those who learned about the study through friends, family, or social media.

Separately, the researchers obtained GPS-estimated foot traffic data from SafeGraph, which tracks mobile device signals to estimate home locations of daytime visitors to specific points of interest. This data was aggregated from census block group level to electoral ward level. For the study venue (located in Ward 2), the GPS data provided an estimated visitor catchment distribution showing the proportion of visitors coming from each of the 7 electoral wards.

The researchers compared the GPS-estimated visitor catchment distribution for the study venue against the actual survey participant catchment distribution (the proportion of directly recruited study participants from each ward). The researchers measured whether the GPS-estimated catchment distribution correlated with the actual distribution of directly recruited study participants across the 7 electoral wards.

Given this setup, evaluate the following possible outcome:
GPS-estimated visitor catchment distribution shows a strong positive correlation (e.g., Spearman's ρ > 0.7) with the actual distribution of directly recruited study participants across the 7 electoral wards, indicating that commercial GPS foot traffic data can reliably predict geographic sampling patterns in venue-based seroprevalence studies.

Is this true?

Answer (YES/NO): YES